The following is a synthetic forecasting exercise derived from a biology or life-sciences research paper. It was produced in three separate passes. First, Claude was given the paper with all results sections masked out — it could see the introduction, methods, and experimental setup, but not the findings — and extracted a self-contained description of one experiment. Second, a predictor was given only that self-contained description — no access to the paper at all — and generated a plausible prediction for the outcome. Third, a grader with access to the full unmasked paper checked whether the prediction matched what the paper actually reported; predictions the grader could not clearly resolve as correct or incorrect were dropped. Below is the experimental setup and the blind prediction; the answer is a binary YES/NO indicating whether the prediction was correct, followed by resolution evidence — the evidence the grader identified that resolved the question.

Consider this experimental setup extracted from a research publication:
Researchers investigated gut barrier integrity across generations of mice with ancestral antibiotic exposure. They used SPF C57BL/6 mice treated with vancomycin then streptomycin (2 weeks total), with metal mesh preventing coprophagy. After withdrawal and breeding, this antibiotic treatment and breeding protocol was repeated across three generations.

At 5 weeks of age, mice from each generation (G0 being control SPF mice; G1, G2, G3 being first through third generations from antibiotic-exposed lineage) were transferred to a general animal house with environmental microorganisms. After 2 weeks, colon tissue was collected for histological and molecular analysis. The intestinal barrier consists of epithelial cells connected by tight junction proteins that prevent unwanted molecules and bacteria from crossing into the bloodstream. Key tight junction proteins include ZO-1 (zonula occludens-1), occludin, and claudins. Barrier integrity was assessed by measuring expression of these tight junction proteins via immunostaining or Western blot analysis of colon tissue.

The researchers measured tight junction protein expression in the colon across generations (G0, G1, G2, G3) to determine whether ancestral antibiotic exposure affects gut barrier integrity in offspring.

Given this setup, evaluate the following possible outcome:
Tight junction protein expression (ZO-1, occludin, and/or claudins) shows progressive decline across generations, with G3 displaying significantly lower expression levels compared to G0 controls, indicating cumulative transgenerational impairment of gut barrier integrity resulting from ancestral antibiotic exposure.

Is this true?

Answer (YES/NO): NO